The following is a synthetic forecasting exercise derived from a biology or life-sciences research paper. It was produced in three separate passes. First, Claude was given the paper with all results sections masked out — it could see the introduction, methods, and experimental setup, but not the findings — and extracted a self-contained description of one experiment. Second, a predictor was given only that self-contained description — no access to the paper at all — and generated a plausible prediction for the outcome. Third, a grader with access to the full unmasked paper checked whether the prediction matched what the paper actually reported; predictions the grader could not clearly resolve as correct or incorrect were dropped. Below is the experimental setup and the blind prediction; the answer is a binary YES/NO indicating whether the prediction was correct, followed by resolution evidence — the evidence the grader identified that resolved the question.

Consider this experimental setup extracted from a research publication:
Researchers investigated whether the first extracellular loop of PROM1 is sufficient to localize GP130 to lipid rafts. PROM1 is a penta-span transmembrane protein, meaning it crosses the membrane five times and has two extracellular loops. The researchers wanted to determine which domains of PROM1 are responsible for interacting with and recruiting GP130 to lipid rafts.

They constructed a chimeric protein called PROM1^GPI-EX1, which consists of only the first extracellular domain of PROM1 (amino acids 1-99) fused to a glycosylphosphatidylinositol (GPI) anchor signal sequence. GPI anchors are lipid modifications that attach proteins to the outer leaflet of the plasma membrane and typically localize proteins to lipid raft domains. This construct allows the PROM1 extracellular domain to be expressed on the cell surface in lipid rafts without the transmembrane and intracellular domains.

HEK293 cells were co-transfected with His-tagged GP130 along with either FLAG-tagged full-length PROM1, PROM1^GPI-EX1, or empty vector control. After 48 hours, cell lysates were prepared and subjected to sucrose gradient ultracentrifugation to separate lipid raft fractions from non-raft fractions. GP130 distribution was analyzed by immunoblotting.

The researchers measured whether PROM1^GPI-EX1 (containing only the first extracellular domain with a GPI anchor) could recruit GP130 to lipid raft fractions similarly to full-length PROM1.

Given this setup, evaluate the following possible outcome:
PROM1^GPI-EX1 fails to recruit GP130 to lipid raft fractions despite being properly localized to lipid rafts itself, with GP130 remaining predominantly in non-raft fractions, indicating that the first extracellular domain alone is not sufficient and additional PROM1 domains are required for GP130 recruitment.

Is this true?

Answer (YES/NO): NO